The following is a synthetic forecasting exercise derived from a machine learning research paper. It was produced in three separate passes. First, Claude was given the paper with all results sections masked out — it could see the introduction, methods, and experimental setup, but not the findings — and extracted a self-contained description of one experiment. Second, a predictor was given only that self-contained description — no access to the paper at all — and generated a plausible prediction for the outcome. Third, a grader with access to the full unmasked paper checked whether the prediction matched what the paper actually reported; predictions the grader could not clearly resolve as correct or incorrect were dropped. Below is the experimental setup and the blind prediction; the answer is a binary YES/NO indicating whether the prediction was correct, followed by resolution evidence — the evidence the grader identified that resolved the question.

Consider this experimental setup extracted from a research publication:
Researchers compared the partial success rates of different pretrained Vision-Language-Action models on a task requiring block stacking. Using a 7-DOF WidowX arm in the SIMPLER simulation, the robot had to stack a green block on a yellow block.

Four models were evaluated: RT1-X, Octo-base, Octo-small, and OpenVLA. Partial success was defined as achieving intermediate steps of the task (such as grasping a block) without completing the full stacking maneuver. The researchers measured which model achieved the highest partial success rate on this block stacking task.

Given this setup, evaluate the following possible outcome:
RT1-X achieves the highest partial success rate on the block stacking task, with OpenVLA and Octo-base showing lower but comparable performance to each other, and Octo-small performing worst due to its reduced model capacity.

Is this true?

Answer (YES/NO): NO